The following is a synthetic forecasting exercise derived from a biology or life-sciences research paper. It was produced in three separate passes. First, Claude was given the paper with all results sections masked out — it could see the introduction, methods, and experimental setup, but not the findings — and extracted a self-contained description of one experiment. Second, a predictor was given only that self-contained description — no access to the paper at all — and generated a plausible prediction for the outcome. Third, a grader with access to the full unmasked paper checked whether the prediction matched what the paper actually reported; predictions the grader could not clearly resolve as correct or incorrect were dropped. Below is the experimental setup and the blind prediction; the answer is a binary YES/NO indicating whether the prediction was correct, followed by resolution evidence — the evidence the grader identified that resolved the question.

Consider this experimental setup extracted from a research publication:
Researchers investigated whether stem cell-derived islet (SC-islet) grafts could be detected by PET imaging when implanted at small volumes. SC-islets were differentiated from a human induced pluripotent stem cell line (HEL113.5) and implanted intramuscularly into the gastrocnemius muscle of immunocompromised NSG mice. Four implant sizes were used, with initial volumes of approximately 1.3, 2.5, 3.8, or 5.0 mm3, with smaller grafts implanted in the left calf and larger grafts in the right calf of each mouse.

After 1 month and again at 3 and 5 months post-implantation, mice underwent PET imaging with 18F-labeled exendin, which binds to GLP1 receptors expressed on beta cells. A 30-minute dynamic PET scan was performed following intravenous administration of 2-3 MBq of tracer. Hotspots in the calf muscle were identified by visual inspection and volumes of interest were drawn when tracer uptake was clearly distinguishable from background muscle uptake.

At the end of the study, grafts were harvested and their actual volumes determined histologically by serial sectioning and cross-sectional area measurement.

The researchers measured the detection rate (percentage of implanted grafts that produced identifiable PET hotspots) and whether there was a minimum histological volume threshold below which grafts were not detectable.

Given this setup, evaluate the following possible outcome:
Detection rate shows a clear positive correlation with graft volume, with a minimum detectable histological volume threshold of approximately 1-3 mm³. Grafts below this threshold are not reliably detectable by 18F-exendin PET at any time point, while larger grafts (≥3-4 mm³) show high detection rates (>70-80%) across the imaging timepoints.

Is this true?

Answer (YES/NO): NO